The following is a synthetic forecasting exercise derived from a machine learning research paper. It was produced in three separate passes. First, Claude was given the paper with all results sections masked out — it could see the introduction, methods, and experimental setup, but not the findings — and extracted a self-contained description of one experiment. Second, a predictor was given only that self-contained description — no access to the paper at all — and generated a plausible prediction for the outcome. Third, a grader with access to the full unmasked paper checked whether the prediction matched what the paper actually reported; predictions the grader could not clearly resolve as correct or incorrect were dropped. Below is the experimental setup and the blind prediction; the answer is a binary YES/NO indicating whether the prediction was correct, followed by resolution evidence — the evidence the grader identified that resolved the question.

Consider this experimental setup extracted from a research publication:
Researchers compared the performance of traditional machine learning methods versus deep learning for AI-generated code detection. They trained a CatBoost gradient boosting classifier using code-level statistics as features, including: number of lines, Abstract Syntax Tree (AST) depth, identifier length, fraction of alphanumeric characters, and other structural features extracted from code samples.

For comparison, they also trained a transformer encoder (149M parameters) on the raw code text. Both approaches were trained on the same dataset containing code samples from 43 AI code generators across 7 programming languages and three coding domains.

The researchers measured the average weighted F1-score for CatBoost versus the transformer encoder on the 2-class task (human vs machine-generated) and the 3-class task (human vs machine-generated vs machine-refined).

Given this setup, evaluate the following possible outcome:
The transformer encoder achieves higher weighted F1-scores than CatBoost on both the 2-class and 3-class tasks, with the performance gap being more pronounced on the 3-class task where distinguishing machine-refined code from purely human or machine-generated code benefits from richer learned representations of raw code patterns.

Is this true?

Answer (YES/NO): YES